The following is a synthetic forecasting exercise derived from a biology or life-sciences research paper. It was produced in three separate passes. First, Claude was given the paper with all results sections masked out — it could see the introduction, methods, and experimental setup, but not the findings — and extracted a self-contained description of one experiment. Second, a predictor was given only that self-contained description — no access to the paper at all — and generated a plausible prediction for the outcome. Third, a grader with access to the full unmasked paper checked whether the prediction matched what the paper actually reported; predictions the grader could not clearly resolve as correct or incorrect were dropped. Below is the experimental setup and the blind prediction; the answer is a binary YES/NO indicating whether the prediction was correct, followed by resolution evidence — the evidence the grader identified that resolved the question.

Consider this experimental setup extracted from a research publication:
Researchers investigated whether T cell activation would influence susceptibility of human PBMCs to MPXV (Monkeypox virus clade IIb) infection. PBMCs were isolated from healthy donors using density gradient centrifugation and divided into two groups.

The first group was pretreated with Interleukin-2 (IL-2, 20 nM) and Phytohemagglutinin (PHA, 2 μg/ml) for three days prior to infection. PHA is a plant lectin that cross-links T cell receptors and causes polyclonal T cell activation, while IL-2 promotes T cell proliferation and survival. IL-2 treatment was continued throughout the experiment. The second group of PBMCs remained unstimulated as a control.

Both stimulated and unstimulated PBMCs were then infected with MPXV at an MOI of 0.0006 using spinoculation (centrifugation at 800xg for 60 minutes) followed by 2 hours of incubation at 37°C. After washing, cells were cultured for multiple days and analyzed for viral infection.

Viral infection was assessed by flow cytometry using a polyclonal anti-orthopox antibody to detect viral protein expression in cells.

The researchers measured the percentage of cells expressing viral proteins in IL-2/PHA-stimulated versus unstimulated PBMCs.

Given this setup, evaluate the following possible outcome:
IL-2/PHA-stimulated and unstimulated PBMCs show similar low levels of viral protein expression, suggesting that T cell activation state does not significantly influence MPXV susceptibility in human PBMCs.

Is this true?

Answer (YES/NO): NO